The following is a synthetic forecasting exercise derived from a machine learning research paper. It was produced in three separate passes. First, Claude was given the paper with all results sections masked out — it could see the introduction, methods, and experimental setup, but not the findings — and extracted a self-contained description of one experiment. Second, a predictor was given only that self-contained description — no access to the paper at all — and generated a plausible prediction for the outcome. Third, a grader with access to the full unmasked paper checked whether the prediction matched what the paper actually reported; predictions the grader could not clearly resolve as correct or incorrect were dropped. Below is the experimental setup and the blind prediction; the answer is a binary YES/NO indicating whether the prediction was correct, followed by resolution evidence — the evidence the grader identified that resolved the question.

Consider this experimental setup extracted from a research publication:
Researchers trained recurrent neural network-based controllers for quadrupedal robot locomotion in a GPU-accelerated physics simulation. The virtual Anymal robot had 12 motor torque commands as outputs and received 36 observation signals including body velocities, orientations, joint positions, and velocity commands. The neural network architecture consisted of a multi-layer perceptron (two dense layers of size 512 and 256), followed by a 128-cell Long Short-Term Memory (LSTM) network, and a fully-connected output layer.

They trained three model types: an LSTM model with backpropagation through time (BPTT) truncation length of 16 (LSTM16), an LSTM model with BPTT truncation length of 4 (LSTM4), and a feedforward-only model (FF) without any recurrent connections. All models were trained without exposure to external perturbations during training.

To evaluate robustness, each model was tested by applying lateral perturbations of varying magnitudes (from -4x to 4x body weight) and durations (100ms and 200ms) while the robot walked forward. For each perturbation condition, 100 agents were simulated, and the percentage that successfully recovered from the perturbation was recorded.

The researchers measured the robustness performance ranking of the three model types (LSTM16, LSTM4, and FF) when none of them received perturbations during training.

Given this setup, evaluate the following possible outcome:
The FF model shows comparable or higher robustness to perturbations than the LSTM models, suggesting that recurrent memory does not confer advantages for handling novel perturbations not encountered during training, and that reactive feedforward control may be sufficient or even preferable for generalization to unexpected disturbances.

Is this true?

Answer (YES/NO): YES